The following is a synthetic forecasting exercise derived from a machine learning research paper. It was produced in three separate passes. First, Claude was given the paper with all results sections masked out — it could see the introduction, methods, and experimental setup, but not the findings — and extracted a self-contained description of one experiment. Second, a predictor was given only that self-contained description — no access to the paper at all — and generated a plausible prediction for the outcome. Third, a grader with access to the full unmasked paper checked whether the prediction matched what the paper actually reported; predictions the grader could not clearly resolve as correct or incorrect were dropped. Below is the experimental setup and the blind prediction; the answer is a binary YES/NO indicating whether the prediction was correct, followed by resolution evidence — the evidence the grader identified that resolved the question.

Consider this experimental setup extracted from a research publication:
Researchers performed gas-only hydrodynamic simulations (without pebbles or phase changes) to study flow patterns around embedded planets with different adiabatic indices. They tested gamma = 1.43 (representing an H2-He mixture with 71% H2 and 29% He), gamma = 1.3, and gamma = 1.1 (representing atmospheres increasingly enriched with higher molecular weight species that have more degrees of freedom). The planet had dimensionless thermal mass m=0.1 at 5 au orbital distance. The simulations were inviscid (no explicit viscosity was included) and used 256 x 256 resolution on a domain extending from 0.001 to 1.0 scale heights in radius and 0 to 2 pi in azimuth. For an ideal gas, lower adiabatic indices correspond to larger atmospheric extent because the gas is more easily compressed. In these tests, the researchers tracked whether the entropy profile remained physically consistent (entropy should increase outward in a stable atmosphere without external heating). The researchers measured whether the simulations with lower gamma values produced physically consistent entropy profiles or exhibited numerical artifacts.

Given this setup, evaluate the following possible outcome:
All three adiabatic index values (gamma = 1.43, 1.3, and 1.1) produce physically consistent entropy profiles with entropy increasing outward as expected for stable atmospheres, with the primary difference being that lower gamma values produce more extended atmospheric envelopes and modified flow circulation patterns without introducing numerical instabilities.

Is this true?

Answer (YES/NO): NO